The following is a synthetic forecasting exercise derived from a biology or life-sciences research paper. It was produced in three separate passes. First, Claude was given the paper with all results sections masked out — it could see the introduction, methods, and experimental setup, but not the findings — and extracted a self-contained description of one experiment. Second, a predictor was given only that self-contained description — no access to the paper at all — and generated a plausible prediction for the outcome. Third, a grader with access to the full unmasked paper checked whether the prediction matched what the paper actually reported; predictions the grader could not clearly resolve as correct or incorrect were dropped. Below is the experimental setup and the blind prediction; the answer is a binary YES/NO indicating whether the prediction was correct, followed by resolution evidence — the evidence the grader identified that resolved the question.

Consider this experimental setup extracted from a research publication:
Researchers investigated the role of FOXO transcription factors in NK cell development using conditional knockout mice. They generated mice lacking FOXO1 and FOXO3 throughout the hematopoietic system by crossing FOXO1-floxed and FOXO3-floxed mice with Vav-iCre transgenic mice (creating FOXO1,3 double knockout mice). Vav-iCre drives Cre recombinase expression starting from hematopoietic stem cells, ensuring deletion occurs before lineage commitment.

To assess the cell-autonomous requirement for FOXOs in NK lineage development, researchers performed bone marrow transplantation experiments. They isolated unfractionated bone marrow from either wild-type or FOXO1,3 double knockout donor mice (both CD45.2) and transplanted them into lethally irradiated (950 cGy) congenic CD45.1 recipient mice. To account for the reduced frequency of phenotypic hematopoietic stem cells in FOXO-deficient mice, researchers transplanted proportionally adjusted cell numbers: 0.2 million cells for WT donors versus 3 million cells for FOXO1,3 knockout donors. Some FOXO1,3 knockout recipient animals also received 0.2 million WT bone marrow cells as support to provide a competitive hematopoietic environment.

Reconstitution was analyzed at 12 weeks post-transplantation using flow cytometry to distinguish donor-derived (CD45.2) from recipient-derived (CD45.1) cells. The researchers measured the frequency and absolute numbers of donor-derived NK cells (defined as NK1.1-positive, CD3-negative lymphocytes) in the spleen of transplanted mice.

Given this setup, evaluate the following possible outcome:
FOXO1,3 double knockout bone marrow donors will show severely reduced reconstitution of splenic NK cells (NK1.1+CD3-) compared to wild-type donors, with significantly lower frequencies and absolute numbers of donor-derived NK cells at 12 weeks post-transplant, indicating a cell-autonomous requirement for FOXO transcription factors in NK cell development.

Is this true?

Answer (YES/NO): YES